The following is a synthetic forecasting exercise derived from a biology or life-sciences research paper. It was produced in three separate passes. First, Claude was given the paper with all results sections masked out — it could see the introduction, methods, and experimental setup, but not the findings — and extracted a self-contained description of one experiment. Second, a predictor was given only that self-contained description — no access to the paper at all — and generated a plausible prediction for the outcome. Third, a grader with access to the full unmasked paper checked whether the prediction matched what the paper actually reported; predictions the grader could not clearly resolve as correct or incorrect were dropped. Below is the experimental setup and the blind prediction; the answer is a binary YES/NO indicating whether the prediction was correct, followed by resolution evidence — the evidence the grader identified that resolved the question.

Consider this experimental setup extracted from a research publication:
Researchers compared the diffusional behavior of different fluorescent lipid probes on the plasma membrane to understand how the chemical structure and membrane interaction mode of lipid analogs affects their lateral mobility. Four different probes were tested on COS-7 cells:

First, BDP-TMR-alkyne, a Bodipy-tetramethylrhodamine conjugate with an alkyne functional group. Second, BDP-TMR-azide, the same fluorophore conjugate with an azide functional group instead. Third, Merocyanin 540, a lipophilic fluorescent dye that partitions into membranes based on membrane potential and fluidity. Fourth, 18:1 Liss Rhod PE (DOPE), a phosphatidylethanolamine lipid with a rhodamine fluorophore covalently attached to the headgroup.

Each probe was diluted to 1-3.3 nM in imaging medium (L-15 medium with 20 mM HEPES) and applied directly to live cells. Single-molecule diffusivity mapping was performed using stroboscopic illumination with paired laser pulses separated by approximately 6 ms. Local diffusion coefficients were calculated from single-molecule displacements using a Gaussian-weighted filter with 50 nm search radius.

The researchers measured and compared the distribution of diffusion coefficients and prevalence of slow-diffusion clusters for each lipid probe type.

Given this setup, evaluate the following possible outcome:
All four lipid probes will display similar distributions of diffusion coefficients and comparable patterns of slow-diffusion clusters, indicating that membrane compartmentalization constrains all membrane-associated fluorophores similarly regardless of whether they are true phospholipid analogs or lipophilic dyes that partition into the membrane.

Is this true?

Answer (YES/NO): NO